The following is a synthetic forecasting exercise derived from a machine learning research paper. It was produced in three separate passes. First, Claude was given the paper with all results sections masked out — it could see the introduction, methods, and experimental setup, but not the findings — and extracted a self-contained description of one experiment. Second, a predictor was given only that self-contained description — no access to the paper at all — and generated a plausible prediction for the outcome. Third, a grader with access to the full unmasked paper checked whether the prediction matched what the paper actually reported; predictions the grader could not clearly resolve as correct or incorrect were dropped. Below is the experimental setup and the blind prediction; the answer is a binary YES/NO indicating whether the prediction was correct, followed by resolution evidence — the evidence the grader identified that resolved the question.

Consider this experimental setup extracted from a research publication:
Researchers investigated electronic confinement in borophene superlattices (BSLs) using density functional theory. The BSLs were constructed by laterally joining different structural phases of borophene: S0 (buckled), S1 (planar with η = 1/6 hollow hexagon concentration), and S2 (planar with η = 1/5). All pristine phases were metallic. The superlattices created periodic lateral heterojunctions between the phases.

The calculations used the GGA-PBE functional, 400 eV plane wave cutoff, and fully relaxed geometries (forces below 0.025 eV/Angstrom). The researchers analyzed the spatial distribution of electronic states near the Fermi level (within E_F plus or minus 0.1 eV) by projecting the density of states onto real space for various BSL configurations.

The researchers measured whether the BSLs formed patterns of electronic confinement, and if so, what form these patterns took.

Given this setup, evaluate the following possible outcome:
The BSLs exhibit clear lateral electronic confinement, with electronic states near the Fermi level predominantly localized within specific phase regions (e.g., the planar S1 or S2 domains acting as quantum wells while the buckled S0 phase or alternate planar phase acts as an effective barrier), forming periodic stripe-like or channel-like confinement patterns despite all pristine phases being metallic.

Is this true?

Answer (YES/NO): YES